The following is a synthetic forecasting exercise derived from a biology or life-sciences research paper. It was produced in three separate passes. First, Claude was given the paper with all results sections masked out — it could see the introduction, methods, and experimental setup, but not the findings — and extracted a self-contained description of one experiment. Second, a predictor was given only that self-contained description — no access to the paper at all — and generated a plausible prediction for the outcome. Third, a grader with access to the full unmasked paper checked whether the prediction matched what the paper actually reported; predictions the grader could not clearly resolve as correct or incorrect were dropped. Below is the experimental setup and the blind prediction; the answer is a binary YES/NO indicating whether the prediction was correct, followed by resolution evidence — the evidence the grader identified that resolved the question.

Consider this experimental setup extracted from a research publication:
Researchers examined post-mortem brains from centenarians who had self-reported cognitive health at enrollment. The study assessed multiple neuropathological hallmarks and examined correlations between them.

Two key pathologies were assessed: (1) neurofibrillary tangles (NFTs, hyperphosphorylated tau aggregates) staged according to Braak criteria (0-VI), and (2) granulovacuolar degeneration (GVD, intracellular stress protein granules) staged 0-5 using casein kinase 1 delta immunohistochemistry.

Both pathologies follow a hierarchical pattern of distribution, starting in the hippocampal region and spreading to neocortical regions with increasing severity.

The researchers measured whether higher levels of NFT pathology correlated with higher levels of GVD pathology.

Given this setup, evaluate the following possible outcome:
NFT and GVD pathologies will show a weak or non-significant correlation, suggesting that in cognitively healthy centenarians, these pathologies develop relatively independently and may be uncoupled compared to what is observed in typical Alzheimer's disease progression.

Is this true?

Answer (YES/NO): NO